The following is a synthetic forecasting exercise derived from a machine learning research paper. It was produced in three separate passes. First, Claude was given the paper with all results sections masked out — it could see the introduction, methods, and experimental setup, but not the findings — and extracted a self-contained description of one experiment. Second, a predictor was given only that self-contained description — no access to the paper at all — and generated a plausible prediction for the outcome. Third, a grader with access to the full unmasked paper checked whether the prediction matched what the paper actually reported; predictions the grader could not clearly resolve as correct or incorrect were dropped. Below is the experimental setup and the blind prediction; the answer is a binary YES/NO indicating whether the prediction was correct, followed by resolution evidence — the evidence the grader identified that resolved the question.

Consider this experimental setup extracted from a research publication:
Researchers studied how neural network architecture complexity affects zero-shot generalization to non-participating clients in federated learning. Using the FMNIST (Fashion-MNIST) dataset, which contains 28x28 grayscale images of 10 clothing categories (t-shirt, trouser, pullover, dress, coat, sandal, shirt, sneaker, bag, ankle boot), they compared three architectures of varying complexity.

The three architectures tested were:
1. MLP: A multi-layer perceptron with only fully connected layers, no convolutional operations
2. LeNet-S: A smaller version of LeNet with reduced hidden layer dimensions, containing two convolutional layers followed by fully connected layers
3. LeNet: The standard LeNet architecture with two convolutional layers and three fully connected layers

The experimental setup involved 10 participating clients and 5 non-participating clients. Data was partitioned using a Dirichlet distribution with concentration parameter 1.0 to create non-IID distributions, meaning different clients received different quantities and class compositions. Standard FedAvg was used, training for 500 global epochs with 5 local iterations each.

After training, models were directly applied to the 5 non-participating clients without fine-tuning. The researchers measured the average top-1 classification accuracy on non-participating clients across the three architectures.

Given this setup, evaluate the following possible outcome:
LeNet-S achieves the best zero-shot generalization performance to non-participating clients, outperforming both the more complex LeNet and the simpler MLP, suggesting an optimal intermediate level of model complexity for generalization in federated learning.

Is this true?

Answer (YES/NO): NO